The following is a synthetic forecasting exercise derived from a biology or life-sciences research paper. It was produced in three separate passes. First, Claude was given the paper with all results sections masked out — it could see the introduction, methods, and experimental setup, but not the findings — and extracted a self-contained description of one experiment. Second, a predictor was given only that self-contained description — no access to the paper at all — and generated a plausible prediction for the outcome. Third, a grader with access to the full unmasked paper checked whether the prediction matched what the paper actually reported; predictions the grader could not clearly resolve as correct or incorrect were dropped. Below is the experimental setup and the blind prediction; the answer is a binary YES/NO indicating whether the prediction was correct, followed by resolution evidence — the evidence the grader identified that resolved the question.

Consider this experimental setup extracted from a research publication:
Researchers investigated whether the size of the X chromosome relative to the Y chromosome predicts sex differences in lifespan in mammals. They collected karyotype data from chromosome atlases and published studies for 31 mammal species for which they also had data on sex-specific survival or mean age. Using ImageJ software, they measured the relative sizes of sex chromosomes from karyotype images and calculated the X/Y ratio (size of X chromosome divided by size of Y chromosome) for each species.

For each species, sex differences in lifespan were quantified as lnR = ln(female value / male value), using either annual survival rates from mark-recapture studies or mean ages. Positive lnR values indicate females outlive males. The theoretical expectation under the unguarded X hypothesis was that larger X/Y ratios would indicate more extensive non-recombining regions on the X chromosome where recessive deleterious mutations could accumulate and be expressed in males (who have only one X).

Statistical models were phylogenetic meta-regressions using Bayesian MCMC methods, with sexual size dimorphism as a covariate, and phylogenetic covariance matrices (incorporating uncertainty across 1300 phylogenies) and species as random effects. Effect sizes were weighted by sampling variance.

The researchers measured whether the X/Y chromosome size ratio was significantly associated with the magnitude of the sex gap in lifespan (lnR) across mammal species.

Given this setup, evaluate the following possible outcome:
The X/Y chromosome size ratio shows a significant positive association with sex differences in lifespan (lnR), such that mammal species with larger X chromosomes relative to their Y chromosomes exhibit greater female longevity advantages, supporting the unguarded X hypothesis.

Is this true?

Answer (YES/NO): NO